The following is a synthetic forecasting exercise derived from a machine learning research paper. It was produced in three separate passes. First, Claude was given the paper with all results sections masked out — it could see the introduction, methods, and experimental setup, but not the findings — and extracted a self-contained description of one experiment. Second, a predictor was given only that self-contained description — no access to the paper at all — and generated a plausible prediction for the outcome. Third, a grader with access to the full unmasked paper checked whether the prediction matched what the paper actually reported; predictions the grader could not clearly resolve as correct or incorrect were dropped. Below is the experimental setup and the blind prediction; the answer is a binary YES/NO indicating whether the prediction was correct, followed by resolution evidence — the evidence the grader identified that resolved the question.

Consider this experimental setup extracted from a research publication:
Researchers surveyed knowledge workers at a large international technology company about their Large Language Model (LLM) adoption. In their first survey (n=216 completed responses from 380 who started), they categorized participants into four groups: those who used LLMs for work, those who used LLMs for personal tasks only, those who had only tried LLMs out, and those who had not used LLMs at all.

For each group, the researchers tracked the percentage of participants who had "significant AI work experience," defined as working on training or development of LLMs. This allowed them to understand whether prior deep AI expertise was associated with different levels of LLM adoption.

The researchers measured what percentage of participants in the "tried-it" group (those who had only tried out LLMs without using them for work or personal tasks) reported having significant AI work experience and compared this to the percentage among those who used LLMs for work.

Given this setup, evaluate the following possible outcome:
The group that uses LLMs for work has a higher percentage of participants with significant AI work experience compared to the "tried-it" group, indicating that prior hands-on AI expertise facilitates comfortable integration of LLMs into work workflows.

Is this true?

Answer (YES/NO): YES